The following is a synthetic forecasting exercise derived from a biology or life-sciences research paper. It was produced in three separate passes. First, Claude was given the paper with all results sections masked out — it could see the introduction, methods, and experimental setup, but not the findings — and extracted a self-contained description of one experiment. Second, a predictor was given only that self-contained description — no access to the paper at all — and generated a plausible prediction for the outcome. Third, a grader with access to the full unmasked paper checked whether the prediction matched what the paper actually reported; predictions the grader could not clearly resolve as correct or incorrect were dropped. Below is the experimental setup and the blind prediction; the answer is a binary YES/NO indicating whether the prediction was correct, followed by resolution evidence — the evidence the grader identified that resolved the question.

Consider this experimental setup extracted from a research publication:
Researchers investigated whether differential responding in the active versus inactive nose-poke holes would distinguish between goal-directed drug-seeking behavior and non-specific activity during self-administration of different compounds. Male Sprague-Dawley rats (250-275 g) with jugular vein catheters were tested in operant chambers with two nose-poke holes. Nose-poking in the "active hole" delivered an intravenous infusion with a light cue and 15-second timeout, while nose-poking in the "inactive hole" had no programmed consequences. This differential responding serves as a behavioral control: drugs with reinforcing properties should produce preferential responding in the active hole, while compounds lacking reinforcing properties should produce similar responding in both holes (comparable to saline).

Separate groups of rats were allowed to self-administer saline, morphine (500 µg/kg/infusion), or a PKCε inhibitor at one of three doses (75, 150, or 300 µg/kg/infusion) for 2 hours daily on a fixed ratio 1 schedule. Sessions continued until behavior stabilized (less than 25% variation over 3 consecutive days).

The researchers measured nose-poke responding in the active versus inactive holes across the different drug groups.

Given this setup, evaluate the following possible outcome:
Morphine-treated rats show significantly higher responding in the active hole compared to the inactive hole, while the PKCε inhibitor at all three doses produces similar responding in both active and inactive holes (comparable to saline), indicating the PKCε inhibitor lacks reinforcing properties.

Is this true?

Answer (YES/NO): NO